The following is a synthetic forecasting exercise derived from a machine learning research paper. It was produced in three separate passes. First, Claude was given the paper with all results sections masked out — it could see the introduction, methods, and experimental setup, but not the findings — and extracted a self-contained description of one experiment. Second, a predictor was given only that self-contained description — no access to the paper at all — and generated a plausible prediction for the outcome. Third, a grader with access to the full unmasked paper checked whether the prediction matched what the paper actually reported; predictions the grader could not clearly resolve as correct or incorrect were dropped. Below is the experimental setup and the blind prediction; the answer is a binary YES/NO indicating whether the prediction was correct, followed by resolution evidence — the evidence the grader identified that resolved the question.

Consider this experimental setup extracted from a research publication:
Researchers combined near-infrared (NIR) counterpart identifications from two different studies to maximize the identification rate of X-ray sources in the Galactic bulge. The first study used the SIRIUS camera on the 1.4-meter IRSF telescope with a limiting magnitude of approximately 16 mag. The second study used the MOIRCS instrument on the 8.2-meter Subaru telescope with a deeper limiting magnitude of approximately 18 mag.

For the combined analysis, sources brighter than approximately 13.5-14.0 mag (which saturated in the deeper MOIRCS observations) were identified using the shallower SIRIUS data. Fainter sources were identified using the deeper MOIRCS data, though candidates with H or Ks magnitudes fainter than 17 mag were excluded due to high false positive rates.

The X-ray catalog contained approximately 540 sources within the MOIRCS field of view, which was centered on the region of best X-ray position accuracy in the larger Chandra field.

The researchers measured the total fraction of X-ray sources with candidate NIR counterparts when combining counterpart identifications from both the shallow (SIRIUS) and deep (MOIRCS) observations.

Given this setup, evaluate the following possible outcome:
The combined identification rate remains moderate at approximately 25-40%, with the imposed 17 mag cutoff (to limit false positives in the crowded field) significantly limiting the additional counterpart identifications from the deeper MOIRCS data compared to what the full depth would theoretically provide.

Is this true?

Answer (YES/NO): NO